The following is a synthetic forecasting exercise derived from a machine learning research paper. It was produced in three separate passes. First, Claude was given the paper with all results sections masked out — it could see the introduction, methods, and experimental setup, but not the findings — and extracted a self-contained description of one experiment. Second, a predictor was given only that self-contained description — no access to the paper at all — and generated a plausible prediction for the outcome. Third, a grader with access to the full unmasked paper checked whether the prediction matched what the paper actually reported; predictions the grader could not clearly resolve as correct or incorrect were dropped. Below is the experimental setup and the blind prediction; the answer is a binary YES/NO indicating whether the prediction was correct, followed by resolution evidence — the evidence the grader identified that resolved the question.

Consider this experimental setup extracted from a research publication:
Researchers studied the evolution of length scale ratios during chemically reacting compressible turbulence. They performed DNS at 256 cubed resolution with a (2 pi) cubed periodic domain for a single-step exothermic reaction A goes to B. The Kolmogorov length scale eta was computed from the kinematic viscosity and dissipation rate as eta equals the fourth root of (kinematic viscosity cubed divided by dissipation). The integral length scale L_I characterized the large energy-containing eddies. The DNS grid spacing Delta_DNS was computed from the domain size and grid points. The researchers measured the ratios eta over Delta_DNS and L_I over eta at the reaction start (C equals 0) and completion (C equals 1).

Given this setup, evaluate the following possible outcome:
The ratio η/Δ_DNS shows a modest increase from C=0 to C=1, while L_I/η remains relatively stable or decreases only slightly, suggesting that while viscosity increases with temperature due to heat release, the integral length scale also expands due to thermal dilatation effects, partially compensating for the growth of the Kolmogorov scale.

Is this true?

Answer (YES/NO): NO